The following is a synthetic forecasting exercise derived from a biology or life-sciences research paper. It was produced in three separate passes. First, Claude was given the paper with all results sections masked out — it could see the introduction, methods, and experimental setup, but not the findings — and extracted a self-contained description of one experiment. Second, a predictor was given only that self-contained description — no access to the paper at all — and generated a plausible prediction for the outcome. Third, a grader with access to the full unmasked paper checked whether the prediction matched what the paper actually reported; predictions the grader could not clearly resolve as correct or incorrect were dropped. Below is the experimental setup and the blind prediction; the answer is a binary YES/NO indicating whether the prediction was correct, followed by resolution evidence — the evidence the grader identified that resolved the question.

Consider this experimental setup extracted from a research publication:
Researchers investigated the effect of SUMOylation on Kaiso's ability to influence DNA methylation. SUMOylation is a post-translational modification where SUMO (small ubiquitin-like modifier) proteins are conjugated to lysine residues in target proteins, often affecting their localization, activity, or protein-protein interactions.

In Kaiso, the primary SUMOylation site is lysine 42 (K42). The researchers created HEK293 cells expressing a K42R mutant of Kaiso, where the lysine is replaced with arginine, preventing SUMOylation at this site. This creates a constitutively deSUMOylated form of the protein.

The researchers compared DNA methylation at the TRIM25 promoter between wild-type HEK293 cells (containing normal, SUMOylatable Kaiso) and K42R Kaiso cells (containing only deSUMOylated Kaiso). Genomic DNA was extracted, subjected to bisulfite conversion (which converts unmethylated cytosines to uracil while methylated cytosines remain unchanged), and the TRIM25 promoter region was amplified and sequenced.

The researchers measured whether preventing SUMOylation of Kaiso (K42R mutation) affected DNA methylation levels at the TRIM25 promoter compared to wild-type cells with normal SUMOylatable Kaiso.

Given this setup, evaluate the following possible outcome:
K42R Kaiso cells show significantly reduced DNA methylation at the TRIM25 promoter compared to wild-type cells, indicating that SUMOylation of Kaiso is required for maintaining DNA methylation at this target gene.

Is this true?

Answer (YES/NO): NO